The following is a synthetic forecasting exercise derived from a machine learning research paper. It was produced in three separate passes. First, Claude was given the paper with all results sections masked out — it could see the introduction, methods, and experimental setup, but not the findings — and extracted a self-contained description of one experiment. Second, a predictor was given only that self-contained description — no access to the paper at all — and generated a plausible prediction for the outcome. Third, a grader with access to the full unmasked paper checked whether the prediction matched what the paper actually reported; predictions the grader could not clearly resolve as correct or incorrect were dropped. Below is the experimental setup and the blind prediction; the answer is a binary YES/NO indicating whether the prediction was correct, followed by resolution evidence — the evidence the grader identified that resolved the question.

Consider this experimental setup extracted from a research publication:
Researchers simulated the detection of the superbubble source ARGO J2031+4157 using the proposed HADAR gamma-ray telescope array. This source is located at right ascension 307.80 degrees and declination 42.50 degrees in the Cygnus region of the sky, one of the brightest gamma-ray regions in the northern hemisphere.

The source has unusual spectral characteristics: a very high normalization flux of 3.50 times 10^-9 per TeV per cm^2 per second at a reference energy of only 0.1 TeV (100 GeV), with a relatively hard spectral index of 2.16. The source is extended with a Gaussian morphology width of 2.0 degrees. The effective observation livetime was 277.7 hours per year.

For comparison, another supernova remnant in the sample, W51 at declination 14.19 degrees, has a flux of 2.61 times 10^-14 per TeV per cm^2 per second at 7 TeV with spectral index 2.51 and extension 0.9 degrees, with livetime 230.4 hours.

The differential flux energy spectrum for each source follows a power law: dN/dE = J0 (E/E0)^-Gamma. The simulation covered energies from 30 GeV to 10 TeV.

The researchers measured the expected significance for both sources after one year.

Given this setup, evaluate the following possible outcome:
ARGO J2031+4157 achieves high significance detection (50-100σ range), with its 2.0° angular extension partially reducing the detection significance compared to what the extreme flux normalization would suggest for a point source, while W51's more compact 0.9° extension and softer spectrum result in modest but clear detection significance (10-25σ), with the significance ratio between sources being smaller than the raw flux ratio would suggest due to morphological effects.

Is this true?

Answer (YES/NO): NO